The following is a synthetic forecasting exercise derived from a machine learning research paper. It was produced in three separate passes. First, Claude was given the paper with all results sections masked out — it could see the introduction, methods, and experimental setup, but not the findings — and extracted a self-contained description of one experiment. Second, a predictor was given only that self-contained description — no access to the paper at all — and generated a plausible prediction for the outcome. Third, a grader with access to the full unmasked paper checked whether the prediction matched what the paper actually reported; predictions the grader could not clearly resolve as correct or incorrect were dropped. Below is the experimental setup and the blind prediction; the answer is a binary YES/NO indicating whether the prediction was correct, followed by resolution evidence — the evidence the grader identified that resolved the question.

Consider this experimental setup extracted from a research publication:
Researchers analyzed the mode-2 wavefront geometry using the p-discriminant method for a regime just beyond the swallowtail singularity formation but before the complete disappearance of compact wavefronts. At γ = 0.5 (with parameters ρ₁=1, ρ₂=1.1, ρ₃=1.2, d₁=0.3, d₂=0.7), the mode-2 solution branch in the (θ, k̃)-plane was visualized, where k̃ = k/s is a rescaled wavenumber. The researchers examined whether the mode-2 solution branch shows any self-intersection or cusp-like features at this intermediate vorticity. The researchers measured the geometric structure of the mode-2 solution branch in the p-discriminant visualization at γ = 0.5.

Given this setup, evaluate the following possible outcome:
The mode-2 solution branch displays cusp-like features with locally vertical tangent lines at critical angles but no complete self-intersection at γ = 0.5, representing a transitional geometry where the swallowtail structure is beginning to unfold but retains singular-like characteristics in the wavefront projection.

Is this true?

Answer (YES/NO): NO